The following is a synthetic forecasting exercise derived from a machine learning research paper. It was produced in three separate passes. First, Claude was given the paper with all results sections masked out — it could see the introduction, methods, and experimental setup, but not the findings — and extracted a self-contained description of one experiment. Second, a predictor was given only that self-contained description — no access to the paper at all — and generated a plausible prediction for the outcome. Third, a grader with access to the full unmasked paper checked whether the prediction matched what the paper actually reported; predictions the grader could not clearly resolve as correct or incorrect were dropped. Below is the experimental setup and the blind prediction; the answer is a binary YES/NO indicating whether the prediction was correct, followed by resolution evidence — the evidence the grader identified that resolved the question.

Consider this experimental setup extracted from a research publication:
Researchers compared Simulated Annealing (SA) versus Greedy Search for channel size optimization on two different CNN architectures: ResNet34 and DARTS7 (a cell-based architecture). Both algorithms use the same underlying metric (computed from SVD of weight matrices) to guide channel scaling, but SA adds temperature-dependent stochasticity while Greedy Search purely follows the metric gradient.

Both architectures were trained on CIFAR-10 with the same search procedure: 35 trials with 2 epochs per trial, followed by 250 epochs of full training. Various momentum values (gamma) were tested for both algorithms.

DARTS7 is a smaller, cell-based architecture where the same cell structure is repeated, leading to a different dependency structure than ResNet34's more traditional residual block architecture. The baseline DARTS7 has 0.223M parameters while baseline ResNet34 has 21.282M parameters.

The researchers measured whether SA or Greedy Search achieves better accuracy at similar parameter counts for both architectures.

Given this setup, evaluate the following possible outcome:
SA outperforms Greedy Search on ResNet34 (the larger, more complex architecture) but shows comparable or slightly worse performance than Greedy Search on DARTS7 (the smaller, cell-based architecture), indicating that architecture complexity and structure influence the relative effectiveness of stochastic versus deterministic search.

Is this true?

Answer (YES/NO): NO